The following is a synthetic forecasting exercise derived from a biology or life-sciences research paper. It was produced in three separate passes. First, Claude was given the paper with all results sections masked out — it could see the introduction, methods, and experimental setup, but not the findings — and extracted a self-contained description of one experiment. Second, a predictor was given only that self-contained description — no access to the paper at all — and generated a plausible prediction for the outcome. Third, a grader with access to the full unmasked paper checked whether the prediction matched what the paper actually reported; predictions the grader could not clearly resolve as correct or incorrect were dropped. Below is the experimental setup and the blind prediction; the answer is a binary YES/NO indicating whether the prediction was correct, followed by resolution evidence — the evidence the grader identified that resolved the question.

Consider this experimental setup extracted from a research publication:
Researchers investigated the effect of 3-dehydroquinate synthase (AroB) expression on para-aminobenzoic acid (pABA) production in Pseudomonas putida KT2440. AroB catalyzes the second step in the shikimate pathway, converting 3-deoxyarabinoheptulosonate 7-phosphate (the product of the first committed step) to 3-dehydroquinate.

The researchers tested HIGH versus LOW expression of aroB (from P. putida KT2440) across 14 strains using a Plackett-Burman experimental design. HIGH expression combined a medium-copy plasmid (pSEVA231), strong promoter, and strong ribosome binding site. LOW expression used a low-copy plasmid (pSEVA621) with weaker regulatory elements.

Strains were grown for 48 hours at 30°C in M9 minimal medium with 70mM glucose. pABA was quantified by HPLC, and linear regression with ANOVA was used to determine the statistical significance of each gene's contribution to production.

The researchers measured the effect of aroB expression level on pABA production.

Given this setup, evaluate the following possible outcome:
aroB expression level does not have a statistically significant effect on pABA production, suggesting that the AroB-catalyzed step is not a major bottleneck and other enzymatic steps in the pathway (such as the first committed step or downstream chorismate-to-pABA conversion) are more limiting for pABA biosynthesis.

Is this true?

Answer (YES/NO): NO